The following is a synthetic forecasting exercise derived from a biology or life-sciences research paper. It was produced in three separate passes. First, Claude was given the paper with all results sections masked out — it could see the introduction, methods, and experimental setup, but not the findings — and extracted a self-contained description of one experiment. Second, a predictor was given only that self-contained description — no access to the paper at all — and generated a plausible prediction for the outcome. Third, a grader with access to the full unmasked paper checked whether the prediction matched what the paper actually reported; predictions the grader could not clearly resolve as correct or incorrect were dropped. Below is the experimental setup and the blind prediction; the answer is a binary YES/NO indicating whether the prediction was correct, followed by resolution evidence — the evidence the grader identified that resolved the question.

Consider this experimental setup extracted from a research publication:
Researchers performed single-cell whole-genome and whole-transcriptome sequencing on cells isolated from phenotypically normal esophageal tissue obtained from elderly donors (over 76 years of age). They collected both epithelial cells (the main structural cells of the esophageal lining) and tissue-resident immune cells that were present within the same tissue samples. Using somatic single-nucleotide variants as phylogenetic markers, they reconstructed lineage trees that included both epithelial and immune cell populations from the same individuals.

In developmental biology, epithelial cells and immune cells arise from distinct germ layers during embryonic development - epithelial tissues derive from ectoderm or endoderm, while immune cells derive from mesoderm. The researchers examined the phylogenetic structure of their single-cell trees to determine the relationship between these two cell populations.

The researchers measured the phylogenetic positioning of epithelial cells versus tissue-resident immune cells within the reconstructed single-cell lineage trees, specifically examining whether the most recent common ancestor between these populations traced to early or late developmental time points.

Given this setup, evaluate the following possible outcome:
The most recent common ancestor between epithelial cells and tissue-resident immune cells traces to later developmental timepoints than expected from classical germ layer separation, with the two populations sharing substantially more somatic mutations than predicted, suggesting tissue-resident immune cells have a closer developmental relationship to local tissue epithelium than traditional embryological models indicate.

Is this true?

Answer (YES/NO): NO